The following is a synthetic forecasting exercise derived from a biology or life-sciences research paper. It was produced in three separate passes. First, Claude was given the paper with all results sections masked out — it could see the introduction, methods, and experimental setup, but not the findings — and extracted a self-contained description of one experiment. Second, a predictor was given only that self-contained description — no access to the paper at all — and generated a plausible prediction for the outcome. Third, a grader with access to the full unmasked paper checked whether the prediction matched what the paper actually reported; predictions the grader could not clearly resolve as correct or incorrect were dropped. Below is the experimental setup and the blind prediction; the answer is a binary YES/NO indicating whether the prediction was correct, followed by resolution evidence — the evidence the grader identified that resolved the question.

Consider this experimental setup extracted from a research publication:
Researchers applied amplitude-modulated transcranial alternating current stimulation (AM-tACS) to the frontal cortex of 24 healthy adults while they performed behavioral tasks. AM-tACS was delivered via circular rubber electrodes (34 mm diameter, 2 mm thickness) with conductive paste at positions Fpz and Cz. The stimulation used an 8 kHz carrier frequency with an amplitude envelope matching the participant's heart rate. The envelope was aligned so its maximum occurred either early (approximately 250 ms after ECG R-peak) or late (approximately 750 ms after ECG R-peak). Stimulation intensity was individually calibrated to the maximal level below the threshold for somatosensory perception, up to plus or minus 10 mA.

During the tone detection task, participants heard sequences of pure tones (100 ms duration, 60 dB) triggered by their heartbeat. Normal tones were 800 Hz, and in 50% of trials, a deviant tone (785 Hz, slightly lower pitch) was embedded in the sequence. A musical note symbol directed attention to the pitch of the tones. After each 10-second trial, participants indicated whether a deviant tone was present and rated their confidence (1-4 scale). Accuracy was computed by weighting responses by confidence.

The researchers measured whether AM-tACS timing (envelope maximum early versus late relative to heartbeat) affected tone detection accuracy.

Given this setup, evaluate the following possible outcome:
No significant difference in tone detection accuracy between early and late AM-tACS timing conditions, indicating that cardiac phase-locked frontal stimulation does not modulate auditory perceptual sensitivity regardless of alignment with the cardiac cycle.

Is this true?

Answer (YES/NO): YES